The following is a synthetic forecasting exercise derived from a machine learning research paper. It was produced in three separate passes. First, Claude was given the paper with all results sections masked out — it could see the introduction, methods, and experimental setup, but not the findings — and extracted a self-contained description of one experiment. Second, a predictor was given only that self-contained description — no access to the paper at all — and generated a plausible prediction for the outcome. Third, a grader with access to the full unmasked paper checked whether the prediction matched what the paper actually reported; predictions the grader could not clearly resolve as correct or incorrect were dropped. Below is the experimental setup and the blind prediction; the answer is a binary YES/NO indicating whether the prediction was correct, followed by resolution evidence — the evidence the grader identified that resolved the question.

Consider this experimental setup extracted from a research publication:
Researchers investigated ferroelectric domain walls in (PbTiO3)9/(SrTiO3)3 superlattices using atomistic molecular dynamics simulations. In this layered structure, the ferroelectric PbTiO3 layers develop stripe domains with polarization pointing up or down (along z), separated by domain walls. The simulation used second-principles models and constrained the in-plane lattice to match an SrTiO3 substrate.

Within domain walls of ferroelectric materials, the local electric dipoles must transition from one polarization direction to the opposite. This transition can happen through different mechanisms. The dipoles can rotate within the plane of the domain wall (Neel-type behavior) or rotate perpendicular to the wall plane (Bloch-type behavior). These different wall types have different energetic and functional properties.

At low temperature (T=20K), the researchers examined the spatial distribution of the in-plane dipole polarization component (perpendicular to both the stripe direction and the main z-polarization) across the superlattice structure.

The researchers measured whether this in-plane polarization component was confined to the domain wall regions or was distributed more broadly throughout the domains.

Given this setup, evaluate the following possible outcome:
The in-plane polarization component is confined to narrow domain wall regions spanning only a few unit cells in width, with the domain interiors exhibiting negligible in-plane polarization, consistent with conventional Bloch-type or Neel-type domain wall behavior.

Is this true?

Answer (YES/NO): YES